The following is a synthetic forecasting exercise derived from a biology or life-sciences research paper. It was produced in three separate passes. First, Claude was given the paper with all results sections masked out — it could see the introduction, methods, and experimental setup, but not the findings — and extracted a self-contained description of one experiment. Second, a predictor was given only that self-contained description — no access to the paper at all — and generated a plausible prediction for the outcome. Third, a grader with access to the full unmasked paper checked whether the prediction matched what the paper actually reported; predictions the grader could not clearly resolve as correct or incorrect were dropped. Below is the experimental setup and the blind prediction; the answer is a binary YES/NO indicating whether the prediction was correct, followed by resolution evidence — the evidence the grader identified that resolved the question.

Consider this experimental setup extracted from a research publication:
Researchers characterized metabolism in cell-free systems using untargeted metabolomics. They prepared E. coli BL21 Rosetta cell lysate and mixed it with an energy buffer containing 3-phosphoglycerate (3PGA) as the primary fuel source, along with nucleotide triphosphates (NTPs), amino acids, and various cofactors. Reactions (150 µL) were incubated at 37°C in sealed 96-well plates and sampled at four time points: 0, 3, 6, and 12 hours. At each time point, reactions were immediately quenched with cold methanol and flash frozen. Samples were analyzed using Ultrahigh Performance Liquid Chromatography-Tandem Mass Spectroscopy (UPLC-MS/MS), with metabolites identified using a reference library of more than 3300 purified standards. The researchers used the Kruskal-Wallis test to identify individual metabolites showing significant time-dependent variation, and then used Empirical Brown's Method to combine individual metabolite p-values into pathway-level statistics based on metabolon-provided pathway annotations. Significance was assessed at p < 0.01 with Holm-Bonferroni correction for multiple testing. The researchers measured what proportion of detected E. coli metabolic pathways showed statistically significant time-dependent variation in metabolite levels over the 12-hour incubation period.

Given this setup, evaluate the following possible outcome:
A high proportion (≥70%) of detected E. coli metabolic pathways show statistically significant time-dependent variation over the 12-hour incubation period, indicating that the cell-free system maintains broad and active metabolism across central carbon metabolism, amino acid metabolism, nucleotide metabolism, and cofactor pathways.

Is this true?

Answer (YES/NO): YES